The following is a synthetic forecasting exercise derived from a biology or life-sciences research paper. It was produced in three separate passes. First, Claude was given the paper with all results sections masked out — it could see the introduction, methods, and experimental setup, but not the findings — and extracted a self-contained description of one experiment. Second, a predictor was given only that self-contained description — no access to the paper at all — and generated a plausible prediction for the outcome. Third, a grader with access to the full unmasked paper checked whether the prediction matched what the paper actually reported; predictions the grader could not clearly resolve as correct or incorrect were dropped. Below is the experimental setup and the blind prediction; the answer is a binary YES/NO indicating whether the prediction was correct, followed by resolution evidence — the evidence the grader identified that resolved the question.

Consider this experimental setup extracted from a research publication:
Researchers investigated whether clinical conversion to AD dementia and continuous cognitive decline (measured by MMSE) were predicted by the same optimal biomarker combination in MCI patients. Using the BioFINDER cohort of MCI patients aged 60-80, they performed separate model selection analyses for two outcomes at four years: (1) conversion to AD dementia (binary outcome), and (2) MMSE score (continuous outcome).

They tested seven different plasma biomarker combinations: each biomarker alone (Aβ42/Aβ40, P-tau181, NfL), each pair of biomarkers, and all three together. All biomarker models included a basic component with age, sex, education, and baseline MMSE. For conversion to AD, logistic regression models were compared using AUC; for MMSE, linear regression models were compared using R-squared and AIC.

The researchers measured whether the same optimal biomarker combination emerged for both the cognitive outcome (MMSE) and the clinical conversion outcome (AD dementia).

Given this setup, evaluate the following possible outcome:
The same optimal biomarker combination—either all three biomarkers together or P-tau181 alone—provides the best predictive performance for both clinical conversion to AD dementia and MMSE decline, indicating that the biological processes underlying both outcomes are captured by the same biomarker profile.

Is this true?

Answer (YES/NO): NO